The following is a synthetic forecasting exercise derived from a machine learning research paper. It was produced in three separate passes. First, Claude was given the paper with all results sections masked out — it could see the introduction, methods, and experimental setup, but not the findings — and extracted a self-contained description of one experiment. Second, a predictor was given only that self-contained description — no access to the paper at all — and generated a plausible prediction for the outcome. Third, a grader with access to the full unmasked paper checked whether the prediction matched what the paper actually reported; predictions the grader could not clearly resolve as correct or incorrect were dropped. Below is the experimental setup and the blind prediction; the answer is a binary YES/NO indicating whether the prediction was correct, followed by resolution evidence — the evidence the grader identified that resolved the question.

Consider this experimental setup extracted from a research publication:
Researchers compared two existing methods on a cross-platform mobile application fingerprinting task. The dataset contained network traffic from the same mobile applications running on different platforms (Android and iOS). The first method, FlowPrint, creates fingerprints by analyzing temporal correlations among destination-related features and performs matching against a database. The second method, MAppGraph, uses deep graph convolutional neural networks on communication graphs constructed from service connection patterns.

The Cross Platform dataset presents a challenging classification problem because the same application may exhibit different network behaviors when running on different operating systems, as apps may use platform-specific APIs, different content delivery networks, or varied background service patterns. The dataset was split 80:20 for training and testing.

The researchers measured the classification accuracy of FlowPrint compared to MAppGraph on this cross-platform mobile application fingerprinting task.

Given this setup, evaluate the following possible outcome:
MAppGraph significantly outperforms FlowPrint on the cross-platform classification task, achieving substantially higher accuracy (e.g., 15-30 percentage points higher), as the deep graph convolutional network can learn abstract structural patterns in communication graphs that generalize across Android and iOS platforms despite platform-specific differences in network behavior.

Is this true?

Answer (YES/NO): NO